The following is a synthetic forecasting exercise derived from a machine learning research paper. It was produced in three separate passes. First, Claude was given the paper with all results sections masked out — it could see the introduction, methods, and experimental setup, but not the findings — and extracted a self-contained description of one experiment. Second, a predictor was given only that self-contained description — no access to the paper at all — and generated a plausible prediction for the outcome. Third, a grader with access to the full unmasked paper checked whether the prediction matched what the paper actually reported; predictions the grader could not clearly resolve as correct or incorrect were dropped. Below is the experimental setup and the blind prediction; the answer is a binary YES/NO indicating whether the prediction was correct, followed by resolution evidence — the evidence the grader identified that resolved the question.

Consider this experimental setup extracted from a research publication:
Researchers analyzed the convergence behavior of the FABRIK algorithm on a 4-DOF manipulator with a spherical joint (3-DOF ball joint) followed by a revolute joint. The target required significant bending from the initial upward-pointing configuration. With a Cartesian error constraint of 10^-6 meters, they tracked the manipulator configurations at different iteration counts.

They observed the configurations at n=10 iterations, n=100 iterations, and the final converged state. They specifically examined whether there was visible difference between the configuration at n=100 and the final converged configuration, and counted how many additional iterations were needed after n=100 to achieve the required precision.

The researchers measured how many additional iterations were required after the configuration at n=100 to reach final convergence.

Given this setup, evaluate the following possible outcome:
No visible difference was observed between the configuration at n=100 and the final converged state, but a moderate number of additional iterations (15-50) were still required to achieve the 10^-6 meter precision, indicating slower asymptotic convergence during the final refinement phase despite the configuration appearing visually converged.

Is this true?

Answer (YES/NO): NO